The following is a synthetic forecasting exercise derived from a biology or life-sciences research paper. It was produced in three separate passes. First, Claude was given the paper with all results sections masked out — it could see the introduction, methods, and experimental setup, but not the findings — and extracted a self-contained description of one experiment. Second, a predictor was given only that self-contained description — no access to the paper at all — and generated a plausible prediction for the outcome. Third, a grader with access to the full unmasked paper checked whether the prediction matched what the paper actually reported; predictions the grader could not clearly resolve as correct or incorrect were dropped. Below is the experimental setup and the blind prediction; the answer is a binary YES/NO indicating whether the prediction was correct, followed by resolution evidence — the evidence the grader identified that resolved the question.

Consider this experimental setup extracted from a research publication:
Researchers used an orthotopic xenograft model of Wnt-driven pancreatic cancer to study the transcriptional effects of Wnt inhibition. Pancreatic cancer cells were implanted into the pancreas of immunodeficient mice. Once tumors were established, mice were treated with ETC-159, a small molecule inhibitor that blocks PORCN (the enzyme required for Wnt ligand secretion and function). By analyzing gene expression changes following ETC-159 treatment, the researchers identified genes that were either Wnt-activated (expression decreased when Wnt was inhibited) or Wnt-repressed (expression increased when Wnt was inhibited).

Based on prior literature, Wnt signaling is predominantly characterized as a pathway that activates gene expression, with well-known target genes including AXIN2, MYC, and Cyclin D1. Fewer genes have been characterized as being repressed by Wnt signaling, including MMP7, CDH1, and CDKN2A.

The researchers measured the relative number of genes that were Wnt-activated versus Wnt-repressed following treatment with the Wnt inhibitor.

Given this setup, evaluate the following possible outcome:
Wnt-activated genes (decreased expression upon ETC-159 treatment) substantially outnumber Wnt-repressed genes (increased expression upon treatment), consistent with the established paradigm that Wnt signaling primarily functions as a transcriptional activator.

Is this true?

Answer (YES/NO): NO